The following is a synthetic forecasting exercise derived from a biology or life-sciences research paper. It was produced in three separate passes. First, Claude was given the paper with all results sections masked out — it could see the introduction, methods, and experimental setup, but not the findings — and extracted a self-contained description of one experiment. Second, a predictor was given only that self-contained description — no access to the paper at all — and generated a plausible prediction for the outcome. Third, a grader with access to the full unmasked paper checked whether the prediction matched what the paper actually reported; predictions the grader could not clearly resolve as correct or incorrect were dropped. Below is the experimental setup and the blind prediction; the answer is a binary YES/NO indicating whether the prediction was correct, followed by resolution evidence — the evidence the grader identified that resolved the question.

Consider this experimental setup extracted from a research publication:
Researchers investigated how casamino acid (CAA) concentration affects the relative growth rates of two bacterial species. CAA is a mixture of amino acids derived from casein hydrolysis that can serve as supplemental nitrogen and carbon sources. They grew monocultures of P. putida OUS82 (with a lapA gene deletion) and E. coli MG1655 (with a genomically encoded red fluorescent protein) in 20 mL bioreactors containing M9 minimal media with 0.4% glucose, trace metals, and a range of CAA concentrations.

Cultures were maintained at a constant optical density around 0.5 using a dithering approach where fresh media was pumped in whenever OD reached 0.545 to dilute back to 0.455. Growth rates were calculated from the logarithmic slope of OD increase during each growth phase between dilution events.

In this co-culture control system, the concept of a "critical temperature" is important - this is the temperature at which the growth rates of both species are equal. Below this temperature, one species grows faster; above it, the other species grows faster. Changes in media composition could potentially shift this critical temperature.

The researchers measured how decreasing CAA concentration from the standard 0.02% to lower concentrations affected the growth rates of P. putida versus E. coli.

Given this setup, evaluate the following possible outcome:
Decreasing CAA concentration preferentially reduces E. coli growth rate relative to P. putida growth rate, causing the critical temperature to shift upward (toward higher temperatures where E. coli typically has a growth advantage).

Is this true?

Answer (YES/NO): YES